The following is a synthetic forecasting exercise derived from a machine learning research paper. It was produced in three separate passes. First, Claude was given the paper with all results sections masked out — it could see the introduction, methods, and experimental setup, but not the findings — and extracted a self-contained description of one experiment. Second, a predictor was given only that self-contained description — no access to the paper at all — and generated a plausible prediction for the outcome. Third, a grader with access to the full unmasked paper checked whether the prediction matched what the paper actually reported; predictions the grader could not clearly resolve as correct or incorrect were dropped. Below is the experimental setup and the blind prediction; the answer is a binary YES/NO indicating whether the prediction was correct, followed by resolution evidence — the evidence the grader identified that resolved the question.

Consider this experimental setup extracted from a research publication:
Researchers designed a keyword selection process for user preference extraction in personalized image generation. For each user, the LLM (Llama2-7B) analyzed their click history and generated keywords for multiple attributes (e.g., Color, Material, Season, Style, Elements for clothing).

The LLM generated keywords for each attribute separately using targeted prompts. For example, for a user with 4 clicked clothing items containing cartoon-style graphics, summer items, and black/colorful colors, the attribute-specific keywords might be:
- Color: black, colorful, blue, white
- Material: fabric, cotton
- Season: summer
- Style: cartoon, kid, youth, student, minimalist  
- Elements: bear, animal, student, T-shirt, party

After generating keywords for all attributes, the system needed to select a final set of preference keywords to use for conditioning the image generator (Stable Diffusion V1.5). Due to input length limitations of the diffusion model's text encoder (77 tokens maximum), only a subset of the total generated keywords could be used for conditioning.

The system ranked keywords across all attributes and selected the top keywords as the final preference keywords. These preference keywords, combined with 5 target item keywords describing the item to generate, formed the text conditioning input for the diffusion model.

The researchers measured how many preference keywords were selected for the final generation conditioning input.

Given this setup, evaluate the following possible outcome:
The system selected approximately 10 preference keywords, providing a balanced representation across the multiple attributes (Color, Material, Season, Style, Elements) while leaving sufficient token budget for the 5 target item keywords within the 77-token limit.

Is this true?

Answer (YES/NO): YES